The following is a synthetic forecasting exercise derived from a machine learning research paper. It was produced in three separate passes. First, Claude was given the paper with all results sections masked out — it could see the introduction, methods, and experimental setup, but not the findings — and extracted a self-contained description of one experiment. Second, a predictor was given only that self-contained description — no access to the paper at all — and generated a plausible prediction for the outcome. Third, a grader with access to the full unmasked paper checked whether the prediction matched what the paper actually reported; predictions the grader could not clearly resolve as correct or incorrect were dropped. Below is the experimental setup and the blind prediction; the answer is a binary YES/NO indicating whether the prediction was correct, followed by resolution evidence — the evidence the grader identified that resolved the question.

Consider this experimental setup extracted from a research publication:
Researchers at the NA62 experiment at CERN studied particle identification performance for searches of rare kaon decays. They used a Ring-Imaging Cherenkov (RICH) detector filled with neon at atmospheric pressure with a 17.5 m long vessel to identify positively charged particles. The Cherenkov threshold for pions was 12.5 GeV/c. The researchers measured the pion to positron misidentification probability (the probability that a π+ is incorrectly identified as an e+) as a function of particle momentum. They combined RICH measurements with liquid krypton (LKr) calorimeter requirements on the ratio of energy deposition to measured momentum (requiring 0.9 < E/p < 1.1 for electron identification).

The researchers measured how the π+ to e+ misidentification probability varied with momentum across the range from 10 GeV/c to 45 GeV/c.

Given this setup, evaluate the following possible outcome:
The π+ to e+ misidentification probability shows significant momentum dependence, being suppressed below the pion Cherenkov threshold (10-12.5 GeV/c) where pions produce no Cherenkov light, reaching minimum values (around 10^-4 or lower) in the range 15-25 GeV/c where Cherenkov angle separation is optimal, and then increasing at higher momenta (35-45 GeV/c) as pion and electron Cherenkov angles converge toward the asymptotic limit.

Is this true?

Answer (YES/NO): NO